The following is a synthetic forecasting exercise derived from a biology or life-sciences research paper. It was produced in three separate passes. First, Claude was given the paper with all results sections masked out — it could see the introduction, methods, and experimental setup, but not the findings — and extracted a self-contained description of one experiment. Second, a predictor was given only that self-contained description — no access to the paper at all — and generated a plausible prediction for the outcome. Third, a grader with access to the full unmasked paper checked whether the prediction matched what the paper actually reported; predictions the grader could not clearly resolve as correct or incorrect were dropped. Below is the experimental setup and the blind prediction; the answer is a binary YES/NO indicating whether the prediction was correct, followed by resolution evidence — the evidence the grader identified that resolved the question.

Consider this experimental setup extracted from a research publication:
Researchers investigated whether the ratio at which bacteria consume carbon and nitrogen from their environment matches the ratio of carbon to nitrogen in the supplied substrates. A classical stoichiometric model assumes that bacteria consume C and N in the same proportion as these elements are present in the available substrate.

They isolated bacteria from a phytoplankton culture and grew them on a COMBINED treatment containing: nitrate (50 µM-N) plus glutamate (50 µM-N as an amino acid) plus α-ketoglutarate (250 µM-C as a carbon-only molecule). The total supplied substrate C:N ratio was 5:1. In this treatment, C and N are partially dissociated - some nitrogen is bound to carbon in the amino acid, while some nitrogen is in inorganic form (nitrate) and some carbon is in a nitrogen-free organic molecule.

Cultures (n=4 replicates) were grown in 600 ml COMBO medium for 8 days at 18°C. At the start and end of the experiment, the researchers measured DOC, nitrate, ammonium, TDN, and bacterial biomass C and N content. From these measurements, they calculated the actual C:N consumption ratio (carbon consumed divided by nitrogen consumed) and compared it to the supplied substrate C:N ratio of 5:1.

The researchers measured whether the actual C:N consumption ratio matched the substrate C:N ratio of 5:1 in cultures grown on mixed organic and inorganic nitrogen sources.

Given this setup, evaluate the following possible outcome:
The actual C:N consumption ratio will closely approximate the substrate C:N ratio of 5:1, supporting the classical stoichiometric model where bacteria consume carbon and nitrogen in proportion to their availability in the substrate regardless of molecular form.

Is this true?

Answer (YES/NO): NO